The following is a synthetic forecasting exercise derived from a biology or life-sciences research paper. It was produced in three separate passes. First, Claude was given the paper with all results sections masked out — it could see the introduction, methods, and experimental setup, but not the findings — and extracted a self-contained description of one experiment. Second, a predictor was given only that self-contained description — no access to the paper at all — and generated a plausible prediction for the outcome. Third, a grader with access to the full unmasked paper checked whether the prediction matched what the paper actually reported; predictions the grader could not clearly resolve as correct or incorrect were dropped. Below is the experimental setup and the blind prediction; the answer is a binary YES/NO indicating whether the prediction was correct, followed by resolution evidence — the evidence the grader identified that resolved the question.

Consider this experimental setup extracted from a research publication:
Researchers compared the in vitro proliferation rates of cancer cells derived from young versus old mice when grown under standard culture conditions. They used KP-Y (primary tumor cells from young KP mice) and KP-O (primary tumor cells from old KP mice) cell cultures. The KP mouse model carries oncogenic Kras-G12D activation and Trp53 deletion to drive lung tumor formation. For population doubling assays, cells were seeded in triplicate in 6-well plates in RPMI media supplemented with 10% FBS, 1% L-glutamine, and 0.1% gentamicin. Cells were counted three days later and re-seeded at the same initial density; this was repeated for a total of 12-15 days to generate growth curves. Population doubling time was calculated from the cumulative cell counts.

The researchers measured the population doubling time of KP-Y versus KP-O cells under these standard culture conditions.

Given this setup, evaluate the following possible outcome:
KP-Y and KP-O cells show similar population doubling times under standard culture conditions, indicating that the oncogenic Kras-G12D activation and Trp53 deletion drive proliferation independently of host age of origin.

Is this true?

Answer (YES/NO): YES